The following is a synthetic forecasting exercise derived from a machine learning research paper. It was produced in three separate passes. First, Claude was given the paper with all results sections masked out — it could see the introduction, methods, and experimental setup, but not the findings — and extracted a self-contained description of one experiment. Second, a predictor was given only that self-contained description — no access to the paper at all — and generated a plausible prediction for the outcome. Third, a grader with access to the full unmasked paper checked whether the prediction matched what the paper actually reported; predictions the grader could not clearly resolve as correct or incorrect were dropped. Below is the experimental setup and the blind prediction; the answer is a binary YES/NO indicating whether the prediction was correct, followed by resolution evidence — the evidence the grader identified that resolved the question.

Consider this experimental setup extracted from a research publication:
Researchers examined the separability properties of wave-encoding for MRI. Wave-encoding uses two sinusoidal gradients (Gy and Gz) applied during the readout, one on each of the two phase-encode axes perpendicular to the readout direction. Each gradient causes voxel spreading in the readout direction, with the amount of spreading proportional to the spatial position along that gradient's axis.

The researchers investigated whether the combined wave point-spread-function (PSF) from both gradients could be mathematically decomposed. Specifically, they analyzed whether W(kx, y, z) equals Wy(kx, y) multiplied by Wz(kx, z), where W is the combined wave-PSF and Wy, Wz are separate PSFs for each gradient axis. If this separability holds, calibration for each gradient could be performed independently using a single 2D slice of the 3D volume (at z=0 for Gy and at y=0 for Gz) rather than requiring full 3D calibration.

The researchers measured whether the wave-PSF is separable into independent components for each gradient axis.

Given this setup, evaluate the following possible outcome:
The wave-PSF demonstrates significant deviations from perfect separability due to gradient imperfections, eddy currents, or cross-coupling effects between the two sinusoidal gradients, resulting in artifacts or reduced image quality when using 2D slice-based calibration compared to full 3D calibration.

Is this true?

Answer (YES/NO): NO